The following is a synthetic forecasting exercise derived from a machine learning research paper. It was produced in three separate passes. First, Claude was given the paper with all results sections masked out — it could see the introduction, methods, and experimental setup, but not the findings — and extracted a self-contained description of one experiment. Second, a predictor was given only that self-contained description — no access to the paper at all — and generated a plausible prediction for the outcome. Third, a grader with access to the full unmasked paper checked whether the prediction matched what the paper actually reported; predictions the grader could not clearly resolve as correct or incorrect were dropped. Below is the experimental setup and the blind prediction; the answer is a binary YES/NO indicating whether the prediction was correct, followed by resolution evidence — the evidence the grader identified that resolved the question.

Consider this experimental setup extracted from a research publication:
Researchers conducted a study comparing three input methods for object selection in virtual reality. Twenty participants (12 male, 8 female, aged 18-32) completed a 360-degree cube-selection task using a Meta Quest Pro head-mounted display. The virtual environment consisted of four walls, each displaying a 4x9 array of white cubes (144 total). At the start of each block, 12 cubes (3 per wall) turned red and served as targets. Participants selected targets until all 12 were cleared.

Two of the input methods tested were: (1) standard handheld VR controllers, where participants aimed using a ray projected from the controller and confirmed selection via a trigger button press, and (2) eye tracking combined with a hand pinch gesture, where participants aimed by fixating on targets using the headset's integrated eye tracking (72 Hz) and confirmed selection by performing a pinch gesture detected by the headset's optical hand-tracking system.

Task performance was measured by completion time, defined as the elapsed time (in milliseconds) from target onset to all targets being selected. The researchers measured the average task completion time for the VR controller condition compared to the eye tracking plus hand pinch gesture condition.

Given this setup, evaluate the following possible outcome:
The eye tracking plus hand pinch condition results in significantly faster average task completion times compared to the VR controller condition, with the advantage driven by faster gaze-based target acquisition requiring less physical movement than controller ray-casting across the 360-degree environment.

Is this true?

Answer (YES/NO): NO